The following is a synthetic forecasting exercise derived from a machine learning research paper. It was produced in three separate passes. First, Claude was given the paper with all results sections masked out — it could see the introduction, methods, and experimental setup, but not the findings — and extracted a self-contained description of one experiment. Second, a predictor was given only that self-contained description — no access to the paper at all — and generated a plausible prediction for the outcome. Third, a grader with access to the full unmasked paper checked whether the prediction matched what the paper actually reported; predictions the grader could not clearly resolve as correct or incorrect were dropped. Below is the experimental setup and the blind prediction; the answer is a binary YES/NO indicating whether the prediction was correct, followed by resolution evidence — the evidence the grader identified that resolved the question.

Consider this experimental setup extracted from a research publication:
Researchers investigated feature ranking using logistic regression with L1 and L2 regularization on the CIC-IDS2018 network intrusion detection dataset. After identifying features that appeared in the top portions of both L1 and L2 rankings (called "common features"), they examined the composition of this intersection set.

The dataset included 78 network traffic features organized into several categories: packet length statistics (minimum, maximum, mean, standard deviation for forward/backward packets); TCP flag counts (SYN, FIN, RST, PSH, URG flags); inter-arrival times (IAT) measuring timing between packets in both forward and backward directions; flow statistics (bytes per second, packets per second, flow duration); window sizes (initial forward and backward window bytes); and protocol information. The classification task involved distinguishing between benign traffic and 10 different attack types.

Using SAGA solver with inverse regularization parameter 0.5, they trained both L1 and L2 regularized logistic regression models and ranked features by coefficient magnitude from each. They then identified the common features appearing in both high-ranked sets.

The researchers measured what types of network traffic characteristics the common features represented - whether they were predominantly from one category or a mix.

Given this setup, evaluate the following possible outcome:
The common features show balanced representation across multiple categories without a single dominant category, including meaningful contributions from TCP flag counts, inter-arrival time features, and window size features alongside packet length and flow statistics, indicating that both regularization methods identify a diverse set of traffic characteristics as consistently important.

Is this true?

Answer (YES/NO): NO